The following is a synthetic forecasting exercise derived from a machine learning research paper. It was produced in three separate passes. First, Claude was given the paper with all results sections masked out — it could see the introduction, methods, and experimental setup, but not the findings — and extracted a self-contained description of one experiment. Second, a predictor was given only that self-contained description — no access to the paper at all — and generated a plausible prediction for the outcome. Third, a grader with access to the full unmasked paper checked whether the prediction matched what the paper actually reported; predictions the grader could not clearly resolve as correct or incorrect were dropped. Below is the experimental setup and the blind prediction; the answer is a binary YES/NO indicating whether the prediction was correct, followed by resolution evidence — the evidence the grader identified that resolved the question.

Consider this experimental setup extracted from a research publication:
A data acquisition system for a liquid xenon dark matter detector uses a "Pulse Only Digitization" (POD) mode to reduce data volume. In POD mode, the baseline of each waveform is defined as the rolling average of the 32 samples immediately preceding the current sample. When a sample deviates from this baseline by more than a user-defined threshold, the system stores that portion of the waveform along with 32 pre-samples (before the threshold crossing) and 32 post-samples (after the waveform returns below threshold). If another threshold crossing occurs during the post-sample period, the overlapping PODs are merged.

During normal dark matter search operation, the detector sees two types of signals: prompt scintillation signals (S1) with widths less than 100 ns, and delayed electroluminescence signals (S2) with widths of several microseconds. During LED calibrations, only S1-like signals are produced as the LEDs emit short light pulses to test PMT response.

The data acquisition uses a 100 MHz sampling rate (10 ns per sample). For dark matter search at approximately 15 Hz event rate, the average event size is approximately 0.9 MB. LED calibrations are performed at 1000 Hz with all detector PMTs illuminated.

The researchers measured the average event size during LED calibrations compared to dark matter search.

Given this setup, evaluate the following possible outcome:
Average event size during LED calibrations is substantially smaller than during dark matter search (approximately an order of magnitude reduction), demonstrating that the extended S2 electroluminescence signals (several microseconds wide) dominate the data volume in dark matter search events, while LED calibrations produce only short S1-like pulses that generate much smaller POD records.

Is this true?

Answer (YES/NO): YES